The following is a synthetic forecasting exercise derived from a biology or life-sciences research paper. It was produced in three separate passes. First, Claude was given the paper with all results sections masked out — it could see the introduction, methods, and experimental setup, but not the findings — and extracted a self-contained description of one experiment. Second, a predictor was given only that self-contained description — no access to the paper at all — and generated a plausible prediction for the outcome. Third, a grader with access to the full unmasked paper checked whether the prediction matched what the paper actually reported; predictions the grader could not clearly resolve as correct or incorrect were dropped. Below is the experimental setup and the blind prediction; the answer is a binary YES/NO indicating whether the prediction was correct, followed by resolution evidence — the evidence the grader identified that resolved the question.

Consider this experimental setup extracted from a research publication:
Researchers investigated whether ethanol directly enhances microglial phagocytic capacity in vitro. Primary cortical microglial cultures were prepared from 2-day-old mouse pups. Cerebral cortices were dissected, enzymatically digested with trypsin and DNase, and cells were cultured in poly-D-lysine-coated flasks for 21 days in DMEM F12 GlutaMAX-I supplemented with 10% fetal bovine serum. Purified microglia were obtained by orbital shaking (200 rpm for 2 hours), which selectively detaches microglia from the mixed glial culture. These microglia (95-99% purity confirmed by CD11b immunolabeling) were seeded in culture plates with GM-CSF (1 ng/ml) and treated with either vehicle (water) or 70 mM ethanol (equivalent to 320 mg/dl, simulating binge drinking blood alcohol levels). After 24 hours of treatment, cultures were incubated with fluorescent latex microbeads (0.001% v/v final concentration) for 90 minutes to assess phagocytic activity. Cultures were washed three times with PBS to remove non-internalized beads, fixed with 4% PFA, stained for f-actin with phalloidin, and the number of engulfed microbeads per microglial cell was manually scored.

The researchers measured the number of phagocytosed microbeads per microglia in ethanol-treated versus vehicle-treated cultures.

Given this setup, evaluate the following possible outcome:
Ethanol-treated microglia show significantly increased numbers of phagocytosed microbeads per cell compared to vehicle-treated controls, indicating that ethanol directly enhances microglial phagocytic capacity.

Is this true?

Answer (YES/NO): YES